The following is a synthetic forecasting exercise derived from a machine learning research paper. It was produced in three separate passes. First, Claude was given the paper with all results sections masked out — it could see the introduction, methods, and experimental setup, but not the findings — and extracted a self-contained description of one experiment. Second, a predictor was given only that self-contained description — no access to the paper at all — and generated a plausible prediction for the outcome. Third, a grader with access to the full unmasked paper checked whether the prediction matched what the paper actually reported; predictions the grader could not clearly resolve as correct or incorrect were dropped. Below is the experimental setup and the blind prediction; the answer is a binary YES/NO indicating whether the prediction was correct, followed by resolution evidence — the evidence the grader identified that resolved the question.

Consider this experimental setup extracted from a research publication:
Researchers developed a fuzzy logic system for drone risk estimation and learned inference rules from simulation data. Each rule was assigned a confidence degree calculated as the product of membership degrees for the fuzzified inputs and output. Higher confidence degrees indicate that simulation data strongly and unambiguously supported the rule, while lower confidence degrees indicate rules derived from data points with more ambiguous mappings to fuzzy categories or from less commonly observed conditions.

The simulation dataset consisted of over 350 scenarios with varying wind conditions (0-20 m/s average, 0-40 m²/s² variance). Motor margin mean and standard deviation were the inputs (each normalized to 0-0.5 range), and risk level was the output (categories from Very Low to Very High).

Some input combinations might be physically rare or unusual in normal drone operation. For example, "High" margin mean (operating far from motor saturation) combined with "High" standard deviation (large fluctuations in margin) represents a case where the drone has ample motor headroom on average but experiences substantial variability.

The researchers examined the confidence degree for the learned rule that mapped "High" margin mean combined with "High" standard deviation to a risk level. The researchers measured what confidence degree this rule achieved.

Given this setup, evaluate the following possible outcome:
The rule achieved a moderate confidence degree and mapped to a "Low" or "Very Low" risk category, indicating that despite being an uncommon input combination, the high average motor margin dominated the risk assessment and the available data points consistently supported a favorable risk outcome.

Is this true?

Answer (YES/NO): NO